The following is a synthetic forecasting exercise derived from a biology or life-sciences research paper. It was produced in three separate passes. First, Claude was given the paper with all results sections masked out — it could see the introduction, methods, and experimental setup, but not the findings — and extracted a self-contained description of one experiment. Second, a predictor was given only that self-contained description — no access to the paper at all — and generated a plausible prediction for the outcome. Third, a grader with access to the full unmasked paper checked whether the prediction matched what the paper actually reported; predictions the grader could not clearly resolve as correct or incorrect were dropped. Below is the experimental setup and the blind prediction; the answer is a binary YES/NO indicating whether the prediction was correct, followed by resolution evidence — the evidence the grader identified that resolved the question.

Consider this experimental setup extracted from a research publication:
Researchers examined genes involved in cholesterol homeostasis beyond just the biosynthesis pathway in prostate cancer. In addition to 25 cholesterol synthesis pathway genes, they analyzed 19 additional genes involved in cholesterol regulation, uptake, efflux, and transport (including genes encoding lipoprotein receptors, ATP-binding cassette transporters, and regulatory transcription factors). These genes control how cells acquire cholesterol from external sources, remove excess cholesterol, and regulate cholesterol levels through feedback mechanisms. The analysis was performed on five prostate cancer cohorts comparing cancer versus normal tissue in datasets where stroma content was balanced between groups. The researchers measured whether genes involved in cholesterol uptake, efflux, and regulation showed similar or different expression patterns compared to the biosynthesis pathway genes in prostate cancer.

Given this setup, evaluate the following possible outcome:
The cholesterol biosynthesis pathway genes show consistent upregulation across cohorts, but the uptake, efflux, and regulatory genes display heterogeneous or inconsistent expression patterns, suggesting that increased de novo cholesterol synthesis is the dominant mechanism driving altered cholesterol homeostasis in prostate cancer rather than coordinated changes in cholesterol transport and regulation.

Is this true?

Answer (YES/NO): NO